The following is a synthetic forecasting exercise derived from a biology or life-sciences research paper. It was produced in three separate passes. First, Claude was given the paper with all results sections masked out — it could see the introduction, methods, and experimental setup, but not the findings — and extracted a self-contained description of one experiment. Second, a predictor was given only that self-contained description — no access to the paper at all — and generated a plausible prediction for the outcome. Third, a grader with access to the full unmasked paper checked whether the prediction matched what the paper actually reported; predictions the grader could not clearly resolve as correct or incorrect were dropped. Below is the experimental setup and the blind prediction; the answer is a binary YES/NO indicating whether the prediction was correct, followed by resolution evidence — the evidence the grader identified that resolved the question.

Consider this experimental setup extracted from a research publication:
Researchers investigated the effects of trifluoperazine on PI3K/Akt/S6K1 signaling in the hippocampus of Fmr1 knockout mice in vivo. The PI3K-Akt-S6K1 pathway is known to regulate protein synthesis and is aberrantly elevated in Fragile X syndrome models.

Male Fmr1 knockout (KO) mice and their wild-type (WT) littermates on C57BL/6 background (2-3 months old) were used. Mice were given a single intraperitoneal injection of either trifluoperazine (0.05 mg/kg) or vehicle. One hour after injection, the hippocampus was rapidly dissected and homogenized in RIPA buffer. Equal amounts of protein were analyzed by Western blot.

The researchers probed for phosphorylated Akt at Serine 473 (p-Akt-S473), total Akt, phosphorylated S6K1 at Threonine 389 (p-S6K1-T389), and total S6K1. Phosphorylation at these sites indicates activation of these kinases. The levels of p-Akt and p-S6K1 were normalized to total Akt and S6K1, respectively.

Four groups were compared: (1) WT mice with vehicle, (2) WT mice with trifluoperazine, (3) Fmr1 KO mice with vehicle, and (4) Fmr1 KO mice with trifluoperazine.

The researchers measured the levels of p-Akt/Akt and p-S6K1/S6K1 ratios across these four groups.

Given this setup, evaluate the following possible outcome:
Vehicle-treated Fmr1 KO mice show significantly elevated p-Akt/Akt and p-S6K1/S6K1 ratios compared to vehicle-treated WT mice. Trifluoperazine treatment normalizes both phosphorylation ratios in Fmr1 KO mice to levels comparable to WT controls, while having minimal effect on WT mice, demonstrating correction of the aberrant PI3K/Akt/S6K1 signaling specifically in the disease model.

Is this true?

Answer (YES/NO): YES